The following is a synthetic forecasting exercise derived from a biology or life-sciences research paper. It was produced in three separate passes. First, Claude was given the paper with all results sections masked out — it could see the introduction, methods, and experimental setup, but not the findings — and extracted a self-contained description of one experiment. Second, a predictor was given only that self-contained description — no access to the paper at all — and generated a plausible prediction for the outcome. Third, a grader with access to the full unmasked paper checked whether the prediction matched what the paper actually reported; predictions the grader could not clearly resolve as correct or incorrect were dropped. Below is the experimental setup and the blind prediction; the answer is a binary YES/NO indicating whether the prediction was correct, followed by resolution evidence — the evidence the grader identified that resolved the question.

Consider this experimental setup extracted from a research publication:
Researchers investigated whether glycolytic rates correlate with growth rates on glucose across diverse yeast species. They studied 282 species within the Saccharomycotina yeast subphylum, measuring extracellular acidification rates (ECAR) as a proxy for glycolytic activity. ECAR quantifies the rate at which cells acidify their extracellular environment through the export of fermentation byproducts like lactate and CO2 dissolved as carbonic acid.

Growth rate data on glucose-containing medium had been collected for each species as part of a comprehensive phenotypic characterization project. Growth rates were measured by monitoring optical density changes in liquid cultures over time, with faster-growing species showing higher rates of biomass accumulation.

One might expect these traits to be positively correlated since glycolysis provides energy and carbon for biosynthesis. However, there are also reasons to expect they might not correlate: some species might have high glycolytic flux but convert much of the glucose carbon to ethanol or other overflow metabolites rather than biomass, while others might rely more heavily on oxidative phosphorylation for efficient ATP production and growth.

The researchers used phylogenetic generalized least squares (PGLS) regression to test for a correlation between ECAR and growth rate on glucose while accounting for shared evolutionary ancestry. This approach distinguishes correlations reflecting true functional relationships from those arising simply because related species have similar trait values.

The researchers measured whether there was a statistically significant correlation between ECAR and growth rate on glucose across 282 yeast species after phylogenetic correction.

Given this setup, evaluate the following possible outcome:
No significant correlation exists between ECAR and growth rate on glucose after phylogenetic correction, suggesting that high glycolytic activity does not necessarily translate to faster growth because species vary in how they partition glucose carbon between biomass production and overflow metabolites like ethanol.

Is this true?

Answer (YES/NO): NO